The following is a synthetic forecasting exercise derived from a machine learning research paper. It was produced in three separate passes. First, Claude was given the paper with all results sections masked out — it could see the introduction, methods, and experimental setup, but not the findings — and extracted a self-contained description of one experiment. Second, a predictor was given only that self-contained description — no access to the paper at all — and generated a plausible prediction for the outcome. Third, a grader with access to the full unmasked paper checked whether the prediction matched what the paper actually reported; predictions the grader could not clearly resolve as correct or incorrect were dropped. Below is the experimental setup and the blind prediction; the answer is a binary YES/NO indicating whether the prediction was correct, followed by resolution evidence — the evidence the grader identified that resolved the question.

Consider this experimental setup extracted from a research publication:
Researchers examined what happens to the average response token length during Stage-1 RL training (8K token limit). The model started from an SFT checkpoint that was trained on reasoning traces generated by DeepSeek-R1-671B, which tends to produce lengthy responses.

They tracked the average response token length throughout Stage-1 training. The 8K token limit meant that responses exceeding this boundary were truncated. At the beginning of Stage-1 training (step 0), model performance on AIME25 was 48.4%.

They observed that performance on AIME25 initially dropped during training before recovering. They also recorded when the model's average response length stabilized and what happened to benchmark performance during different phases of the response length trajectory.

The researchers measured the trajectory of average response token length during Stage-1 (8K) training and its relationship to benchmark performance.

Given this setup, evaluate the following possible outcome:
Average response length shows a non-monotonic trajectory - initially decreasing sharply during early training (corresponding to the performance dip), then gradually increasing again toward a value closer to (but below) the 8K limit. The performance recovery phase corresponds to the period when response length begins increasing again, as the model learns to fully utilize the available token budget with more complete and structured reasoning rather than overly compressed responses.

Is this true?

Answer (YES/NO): NO